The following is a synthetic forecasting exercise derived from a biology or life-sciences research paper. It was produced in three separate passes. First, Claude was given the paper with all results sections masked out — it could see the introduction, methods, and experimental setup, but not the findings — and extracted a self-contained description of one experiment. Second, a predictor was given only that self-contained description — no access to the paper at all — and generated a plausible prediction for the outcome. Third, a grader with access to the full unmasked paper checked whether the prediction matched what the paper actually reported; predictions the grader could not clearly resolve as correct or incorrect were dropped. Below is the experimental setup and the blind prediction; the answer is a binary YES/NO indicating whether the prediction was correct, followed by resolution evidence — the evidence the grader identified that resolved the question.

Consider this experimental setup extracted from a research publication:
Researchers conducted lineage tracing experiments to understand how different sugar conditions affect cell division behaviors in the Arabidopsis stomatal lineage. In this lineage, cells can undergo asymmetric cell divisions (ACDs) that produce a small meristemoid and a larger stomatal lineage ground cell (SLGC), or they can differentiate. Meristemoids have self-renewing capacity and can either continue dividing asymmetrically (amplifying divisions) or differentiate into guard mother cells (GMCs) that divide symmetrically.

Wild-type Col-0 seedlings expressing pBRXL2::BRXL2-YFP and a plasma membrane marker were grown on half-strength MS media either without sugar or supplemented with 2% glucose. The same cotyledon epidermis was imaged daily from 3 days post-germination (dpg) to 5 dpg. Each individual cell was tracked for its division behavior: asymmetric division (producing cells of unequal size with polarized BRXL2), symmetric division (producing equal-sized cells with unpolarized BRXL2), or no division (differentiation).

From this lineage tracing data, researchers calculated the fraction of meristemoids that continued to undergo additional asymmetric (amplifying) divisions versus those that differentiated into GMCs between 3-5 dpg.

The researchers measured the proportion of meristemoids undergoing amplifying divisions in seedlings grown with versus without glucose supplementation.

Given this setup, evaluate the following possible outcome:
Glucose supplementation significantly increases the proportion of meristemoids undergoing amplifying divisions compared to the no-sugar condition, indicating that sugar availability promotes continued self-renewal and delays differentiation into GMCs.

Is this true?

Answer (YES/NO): YES